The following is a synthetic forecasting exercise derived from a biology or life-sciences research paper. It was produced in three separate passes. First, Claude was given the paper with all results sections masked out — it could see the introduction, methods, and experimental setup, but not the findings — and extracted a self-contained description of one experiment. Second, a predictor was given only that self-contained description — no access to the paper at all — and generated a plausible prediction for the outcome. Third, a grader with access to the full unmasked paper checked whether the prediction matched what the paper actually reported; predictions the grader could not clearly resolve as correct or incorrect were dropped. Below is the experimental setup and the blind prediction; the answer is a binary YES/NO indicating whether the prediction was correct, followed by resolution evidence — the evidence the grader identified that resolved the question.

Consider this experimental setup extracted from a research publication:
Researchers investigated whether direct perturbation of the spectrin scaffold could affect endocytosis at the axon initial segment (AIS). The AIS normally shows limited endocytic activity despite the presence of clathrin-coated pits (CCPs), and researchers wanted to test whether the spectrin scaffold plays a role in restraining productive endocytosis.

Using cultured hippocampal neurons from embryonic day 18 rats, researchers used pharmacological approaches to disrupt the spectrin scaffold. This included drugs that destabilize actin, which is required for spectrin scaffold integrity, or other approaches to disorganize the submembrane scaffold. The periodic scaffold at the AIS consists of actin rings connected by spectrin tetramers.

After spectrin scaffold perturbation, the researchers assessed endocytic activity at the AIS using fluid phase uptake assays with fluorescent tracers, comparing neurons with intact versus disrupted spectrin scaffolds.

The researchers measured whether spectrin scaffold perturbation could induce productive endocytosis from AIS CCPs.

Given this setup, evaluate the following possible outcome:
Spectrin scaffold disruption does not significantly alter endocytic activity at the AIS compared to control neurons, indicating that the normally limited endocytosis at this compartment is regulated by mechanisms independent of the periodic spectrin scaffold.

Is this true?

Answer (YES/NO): NO